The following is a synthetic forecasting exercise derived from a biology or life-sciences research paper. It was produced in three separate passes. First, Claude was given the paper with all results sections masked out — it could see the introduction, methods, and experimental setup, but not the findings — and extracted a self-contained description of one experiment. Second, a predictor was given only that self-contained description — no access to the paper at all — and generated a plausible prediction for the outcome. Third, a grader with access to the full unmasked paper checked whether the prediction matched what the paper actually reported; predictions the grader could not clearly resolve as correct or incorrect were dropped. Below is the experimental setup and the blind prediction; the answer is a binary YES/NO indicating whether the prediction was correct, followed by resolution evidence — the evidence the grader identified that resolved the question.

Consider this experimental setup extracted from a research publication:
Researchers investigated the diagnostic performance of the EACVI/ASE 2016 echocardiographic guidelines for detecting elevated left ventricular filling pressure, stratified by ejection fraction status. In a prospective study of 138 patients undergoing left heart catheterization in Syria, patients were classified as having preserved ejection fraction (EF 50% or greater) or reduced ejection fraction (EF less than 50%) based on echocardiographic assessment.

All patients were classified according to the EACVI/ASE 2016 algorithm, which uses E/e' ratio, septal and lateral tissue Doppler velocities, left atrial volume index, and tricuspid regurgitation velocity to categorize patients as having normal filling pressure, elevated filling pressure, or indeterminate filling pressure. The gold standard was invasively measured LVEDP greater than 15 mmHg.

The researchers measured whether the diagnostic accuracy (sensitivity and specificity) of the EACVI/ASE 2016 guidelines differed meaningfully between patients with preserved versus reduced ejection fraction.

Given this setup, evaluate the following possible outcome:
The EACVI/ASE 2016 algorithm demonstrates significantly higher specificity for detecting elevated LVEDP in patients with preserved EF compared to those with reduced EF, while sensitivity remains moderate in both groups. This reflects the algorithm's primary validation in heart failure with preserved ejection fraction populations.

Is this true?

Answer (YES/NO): NO